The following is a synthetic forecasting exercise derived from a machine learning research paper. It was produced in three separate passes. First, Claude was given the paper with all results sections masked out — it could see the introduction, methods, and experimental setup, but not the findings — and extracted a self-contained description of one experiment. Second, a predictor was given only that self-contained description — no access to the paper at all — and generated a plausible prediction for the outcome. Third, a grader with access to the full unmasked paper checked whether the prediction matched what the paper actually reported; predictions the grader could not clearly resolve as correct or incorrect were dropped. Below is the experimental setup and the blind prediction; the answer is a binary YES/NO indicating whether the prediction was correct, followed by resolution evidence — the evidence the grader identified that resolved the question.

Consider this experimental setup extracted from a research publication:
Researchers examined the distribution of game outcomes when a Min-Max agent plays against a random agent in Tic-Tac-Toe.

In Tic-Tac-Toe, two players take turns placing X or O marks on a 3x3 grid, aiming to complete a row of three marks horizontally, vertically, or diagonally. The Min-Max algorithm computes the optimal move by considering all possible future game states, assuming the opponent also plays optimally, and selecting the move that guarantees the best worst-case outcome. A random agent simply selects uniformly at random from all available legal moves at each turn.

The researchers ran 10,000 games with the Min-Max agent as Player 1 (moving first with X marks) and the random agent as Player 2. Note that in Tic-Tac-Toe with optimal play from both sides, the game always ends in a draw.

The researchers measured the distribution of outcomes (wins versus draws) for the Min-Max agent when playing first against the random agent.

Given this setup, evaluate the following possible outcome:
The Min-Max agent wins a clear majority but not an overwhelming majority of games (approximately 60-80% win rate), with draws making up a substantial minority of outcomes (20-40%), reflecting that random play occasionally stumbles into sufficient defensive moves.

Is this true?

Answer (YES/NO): NO